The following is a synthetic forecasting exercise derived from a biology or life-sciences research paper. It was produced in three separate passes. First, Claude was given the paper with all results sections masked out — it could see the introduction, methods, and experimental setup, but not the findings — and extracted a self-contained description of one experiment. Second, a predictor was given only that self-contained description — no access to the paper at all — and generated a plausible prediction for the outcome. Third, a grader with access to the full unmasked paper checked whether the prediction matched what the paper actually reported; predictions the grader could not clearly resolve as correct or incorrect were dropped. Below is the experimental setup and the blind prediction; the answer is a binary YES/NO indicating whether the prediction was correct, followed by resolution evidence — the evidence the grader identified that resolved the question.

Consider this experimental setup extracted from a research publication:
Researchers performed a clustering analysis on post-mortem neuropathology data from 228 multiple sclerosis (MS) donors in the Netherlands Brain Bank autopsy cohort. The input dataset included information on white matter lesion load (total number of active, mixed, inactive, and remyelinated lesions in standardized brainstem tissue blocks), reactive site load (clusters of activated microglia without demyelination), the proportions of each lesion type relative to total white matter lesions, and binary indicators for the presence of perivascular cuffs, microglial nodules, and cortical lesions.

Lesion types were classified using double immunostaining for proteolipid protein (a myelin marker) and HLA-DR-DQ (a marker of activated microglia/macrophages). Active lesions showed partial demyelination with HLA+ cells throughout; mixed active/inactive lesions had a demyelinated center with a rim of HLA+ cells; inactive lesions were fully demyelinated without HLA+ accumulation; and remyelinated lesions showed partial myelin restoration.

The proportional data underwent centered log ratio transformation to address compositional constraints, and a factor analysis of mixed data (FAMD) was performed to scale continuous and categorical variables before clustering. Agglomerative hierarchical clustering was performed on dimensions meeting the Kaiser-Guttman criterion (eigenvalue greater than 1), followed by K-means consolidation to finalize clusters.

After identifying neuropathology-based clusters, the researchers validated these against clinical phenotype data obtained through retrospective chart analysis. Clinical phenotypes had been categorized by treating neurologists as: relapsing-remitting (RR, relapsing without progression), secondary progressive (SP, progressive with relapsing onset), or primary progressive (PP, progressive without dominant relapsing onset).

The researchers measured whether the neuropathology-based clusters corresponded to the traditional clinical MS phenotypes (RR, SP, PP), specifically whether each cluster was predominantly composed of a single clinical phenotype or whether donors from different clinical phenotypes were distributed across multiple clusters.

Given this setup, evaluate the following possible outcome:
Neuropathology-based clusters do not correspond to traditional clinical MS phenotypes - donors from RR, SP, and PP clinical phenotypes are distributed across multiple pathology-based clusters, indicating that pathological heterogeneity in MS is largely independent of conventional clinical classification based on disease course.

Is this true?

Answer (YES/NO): YES